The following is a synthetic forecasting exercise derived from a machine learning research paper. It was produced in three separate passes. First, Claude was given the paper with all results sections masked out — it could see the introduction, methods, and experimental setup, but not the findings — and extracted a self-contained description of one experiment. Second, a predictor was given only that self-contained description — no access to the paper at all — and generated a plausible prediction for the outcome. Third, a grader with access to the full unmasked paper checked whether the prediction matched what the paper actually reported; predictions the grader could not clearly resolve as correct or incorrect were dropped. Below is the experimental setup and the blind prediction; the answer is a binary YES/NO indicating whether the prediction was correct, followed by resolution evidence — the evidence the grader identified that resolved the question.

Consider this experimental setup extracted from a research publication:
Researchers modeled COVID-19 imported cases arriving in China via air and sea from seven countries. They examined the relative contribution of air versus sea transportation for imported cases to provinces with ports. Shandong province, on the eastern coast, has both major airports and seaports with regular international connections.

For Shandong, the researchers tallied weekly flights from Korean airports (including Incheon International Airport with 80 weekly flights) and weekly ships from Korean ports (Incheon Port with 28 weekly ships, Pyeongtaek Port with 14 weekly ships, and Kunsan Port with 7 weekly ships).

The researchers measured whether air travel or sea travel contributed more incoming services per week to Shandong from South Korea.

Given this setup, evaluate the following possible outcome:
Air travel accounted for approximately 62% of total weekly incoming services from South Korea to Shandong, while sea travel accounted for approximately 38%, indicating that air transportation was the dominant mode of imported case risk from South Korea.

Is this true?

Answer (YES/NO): NO